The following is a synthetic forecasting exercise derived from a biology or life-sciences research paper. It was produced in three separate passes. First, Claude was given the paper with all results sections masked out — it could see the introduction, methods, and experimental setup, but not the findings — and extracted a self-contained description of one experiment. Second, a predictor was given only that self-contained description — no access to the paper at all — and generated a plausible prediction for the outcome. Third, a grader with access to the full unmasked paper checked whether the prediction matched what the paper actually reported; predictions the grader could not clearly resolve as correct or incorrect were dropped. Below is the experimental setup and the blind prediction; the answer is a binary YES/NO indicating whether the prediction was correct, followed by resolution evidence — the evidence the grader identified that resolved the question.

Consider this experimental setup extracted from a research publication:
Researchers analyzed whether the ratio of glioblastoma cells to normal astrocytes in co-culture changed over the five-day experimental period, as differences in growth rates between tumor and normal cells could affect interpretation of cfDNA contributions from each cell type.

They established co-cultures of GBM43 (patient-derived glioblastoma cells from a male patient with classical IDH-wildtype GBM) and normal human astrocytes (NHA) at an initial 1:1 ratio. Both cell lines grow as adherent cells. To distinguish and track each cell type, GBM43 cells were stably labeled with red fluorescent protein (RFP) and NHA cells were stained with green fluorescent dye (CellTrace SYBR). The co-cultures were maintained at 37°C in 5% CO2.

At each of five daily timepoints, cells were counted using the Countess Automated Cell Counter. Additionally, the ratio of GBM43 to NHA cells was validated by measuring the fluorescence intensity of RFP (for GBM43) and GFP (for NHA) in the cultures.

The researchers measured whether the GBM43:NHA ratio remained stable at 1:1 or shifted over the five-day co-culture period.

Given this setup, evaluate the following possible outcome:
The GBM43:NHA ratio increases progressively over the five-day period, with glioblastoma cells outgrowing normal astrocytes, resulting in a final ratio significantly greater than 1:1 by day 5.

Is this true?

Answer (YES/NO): YES